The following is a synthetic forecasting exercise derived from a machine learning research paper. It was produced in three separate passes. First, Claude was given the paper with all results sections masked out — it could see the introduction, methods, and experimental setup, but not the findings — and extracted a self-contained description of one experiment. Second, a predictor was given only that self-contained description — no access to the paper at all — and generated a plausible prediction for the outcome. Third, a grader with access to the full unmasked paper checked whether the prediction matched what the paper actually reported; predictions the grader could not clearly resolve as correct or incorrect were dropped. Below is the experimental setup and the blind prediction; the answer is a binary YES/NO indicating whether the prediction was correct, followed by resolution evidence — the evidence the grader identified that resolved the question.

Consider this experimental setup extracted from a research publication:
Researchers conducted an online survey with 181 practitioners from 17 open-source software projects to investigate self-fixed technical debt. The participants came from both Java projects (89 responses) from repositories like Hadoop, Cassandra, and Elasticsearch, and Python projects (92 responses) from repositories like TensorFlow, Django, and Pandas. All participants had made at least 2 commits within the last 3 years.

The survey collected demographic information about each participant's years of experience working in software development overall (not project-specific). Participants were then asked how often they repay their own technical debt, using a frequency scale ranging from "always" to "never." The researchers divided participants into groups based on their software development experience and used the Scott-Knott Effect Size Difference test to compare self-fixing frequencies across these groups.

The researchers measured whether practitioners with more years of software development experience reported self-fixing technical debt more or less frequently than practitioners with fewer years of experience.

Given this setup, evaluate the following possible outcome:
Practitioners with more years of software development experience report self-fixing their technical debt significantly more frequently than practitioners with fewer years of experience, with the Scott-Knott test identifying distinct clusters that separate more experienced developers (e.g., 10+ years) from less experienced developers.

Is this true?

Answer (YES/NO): NO